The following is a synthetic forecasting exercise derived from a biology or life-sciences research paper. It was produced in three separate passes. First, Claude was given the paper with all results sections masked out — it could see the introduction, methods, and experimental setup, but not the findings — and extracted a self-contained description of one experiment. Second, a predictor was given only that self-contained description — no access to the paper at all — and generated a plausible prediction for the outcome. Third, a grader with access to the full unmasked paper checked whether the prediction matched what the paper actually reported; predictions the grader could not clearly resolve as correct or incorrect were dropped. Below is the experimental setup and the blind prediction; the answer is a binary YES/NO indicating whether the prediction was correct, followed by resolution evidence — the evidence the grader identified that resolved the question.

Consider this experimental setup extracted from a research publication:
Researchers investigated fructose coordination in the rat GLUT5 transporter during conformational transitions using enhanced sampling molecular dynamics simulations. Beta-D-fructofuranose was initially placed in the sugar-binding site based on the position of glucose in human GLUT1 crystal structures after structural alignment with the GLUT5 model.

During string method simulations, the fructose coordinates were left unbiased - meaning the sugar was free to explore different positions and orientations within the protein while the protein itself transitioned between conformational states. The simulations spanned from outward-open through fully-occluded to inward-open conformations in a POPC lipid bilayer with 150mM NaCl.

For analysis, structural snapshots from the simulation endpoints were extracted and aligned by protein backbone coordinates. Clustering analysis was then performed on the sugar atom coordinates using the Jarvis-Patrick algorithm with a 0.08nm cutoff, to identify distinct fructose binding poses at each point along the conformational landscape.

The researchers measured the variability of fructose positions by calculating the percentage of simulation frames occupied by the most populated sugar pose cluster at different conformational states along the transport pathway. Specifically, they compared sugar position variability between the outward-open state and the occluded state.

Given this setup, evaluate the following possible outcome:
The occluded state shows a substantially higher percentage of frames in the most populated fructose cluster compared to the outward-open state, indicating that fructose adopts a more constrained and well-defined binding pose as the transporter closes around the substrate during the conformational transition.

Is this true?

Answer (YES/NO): YES